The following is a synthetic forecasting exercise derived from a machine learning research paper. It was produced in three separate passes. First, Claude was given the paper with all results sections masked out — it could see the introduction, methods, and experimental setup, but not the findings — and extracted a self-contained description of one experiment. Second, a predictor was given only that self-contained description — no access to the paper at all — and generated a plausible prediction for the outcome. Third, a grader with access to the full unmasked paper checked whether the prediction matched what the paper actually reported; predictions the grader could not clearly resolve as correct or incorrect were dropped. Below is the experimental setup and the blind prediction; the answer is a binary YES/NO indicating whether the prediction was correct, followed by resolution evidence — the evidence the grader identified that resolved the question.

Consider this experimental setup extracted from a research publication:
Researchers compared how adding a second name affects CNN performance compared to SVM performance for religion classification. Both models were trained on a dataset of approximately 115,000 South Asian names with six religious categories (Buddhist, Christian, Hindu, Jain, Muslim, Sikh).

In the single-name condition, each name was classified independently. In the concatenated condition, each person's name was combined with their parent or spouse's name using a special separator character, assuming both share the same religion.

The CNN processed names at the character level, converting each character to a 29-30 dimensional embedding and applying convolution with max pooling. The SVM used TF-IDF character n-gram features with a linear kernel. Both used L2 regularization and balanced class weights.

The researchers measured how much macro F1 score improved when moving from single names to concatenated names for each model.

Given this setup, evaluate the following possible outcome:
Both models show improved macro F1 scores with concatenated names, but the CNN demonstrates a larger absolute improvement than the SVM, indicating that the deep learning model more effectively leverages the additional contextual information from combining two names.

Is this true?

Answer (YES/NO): YES